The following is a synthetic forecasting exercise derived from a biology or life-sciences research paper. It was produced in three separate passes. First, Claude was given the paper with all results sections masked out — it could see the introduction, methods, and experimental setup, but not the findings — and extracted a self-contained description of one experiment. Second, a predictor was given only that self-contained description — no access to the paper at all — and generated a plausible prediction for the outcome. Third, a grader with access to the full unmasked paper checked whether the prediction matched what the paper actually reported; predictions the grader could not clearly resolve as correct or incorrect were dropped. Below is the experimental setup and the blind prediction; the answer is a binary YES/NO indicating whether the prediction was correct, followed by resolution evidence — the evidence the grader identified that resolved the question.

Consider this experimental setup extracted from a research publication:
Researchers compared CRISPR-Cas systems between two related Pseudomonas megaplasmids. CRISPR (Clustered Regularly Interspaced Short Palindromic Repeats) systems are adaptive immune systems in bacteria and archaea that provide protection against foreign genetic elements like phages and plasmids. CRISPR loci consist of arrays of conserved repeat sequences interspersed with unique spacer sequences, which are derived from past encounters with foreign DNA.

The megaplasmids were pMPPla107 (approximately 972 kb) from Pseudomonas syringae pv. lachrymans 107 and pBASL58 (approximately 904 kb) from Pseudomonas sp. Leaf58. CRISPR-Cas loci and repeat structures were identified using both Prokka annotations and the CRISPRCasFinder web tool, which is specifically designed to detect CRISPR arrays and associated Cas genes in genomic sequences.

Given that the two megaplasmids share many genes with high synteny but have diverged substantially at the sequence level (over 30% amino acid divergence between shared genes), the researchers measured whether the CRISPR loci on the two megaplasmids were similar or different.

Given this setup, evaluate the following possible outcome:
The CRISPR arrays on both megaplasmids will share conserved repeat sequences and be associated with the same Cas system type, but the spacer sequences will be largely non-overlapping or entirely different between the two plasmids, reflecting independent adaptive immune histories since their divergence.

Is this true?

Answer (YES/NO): NO